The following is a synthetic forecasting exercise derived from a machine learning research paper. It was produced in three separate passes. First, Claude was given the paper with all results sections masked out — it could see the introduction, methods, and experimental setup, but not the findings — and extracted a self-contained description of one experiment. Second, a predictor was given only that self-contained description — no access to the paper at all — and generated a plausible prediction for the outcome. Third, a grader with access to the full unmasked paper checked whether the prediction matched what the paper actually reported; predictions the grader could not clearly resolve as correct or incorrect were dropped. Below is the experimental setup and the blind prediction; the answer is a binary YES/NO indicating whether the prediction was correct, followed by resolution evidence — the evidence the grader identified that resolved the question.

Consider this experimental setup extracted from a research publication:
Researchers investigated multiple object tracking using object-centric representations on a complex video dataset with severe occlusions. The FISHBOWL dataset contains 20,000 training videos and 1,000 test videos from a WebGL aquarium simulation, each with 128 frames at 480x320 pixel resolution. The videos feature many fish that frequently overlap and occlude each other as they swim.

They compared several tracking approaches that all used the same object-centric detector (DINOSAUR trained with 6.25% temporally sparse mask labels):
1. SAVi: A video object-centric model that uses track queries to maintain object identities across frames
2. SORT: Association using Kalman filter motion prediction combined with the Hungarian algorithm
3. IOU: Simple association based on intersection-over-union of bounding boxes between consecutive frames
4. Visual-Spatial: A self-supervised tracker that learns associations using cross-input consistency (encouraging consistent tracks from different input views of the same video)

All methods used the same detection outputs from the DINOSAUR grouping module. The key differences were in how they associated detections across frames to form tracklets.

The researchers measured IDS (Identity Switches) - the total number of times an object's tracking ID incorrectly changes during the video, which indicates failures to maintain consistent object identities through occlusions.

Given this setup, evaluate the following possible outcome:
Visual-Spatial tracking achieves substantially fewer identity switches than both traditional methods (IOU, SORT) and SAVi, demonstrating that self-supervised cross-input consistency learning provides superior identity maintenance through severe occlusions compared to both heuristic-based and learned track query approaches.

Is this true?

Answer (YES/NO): YES